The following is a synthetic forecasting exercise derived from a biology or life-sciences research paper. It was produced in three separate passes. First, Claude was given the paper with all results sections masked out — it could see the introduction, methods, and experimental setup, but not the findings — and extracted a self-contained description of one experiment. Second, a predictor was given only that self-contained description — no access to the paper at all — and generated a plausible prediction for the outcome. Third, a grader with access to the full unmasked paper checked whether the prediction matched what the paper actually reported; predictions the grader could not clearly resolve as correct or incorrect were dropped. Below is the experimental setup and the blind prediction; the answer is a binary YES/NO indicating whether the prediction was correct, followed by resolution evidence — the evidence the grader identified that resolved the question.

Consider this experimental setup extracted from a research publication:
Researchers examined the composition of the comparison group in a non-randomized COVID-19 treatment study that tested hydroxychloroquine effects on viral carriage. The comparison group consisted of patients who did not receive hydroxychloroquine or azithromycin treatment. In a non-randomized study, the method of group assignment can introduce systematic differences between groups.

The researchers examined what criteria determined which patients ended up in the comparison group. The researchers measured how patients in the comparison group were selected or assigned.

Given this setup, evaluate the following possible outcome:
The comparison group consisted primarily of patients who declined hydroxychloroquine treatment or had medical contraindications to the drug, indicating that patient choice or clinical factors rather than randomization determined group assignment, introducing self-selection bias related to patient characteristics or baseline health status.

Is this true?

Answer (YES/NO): YES